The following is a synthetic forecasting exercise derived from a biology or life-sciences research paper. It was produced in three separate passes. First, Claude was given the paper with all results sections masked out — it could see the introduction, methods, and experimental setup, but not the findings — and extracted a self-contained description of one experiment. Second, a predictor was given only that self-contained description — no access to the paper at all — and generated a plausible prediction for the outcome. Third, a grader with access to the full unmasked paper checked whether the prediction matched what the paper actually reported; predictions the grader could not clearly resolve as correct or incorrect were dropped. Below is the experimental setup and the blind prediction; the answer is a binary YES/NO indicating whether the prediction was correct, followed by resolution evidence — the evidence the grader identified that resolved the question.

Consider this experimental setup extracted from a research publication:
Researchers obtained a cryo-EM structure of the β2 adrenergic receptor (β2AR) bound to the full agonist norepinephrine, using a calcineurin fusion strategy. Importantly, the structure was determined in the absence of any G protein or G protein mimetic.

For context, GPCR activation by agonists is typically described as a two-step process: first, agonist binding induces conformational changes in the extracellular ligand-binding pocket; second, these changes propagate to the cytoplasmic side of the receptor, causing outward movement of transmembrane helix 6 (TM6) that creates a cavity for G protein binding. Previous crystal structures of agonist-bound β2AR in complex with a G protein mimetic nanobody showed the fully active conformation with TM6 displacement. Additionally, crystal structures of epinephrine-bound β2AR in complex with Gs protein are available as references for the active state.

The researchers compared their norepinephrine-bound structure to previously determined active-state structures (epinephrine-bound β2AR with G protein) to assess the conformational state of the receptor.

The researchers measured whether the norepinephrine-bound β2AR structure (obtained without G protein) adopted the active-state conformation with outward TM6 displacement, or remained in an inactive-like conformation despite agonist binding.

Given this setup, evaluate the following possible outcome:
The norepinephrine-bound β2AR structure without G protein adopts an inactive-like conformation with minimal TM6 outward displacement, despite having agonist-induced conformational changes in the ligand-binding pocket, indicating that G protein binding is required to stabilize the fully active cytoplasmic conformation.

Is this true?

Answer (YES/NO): YES